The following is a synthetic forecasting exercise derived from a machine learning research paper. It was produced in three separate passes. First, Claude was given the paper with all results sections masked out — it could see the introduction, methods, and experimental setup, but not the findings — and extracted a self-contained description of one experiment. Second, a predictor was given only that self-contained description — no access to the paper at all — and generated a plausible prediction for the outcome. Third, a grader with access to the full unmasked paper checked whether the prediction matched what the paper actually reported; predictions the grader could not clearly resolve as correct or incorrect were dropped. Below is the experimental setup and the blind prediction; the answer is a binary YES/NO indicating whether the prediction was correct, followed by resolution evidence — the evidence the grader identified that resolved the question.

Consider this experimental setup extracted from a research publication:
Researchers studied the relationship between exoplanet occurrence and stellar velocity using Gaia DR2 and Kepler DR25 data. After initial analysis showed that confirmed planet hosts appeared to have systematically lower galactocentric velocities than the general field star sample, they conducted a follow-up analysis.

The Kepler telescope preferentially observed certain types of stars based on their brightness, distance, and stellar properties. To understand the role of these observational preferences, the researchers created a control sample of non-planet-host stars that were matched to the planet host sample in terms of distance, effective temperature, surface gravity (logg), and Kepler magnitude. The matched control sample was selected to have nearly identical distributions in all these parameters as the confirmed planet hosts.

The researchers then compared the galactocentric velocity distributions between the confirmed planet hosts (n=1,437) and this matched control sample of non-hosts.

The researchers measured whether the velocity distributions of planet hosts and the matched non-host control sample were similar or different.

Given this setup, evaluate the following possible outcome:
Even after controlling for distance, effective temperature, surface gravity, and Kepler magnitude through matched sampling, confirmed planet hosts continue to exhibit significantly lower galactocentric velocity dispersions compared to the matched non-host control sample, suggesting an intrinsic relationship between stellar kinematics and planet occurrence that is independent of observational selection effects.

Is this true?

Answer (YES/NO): NO